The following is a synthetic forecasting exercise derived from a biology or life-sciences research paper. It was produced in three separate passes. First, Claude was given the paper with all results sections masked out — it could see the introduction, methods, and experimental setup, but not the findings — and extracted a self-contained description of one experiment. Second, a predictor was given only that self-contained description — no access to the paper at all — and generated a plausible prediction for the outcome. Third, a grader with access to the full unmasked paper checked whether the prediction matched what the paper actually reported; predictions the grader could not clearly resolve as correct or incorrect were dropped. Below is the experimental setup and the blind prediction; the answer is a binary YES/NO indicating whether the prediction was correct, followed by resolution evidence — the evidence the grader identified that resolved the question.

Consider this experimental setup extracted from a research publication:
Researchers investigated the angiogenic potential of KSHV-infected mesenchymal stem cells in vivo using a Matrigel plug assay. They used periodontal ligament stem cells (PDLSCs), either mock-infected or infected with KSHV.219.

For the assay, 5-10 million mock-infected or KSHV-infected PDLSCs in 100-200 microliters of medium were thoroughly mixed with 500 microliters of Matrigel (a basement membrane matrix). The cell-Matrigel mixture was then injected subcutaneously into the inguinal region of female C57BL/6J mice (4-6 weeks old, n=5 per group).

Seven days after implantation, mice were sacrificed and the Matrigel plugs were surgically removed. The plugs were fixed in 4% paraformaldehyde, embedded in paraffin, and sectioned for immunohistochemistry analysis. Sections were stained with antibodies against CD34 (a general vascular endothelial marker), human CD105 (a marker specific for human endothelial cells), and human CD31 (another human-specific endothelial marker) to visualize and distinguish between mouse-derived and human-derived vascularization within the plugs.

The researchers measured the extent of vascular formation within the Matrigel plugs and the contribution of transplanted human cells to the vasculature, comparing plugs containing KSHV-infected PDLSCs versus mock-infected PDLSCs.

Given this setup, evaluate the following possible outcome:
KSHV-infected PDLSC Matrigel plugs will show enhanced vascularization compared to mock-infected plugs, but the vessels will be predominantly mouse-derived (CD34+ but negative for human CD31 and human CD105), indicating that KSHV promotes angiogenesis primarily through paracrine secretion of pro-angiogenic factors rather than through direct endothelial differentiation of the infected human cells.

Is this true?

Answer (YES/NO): NO